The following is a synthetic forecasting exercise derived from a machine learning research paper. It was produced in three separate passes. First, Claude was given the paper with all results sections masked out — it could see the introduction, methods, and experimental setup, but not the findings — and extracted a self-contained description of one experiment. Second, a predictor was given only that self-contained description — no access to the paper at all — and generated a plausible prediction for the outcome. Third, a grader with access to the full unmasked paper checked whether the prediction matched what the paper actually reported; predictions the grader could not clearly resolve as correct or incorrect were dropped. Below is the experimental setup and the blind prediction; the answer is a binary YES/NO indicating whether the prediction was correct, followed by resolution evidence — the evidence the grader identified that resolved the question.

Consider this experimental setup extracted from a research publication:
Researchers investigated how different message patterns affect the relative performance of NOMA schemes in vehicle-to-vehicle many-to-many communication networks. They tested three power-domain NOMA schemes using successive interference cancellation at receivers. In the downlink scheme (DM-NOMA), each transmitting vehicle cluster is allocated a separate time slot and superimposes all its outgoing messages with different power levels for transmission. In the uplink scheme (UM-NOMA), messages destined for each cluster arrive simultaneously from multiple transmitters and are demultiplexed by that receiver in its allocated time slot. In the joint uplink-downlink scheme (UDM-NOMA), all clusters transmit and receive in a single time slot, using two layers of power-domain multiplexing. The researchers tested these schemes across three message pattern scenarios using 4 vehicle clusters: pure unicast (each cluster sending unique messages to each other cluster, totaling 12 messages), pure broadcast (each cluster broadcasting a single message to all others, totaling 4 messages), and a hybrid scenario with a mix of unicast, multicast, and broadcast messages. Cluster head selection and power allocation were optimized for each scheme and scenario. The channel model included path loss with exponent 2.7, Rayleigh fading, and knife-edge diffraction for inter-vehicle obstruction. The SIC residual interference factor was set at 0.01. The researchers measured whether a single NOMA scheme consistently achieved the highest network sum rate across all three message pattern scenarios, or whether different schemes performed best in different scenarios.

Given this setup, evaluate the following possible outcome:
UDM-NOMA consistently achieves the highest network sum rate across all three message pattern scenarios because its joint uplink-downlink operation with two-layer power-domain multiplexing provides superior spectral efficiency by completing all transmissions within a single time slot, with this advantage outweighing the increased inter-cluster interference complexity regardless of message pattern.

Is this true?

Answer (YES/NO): YES